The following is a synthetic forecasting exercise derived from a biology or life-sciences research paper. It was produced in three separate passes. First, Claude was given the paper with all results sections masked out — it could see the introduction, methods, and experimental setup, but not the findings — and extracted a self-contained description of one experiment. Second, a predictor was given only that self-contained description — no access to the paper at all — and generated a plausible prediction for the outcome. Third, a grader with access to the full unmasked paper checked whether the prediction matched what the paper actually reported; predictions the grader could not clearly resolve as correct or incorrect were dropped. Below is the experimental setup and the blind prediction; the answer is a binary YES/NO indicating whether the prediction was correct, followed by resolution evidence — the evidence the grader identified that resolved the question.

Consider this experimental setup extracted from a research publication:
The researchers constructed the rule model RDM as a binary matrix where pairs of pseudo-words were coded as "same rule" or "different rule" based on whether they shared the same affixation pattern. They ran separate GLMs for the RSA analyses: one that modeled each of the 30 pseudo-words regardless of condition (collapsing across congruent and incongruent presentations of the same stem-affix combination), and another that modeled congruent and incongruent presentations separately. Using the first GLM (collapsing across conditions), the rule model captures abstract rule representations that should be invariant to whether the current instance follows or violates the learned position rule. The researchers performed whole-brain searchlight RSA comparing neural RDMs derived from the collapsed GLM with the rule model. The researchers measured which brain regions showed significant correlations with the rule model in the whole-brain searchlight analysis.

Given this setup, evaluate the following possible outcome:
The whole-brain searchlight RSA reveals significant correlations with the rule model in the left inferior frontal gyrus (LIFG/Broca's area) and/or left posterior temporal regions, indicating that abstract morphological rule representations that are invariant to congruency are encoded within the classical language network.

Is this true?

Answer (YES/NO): NO